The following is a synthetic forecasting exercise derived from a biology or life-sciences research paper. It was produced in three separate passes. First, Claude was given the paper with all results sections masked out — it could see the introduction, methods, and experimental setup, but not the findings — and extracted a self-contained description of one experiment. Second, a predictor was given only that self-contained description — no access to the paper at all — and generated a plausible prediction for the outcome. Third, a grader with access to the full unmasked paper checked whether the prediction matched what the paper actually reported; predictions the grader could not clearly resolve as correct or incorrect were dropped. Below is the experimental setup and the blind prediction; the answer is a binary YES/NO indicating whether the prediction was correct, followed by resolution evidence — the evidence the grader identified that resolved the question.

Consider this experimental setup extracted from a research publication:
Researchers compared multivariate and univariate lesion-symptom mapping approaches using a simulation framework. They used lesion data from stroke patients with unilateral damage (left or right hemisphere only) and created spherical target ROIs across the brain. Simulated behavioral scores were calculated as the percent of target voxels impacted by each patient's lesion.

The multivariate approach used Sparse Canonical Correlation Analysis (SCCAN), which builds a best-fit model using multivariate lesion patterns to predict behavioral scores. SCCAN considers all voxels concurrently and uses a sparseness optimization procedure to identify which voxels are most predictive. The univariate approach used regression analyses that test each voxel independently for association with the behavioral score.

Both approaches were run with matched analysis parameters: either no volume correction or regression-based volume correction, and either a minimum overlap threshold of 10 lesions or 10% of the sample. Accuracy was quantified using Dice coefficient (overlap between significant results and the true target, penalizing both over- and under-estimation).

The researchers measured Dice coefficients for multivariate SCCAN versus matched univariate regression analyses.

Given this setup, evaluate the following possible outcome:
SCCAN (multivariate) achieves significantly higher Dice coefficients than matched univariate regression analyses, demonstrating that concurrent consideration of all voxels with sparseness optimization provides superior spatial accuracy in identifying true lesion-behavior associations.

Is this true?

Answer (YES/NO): YES